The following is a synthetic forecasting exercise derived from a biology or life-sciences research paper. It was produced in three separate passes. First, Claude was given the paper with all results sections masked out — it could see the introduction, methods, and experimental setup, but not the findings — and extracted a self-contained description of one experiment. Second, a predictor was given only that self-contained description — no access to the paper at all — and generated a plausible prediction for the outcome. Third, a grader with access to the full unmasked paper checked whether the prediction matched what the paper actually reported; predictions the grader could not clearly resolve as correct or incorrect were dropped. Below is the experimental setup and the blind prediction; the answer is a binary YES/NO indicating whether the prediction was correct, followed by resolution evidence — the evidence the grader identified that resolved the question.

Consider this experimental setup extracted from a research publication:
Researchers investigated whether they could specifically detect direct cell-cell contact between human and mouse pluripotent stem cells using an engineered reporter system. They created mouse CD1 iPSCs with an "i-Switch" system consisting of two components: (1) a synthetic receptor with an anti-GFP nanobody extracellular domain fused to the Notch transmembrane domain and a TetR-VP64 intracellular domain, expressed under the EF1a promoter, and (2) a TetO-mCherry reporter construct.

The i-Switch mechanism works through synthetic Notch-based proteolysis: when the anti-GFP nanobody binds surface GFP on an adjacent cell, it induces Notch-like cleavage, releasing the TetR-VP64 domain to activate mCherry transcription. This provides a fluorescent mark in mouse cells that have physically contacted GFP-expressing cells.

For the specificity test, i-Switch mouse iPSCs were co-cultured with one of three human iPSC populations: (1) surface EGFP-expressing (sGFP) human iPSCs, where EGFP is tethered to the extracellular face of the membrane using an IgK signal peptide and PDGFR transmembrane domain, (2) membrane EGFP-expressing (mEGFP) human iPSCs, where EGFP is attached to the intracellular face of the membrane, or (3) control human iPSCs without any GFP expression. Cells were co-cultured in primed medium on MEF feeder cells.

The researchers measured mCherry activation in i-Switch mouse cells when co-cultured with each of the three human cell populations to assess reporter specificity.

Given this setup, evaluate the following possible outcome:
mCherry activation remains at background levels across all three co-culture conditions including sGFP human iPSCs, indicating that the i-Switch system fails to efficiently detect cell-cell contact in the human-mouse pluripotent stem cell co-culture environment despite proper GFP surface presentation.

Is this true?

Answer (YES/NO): NO